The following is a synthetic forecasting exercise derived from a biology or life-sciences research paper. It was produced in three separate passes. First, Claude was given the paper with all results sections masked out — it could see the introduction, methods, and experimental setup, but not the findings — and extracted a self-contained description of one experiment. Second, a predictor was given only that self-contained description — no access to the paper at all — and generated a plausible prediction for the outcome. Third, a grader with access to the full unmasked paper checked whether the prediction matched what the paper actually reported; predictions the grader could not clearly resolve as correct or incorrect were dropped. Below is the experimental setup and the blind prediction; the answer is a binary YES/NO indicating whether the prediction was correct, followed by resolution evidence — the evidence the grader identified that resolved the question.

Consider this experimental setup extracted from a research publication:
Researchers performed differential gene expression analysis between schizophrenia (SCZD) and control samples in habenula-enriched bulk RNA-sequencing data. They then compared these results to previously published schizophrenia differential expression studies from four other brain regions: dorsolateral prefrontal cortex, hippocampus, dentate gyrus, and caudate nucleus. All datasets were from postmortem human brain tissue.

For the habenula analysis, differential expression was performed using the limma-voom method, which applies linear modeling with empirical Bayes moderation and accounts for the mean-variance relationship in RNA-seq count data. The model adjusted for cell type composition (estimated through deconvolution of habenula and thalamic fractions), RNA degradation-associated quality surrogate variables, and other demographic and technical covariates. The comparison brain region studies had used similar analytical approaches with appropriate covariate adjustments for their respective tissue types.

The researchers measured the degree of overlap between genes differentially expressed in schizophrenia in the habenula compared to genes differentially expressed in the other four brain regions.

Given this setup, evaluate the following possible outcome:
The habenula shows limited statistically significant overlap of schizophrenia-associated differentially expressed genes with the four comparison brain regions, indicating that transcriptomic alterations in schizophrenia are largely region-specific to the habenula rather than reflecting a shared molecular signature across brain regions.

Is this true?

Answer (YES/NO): YES